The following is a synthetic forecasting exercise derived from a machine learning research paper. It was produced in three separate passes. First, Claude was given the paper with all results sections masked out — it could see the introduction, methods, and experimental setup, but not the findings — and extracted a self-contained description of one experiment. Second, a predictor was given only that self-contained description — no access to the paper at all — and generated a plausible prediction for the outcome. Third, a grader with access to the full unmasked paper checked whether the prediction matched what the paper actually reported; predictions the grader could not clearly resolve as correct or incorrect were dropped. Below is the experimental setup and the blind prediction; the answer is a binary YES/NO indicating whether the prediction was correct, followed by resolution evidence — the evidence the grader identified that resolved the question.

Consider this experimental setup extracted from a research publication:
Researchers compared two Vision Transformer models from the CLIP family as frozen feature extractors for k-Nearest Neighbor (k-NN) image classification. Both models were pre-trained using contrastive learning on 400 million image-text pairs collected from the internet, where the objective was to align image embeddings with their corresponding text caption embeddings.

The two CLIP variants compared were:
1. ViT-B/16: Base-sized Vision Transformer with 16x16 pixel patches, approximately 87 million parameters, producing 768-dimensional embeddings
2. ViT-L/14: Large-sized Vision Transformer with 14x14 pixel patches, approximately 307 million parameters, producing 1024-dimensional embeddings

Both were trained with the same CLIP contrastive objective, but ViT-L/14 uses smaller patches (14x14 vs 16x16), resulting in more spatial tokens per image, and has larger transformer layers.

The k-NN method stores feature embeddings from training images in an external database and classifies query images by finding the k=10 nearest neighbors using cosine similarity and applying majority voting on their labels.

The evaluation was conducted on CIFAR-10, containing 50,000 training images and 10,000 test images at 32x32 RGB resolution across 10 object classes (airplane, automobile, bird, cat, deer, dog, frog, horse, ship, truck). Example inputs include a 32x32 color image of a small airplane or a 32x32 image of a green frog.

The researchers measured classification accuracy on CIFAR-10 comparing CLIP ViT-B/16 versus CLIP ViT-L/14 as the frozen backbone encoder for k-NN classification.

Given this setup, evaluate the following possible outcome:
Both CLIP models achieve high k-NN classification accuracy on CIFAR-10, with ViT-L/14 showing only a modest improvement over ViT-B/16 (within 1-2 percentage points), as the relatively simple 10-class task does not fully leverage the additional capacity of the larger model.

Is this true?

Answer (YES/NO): NO